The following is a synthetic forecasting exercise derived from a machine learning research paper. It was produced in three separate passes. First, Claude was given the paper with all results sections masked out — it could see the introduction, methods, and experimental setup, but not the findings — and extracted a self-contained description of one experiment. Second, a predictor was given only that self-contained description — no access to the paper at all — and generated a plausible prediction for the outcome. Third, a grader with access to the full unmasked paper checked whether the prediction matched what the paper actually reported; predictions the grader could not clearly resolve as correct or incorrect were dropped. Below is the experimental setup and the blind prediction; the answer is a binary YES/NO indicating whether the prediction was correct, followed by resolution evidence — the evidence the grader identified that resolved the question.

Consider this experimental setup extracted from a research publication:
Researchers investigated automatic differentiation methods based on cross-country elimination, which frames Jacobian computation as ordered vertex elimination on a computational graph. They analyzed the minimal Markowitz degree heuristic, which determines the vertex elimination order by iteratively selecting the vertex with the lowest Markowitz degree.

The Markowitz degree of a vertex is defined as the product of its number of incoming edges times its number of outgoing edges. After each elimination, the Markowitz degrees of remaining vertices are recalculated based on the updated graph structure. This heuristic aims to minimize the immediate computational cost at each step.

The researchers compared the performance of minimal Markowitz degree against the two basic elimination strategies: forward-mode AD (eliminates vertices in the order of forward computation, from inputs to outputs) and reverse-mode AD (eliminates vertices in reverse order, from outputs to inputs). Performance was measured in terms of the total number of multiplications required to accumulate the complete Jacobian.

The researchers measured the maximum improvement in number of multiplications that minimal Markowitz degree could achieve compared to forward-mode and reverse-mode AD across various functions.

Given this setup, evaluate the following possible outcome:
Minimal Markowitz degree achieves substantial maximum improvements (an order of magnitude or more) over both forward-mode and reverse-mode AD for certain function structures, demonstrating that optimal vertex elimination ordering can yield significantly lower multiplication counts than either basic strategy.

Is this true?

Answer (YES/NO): NO